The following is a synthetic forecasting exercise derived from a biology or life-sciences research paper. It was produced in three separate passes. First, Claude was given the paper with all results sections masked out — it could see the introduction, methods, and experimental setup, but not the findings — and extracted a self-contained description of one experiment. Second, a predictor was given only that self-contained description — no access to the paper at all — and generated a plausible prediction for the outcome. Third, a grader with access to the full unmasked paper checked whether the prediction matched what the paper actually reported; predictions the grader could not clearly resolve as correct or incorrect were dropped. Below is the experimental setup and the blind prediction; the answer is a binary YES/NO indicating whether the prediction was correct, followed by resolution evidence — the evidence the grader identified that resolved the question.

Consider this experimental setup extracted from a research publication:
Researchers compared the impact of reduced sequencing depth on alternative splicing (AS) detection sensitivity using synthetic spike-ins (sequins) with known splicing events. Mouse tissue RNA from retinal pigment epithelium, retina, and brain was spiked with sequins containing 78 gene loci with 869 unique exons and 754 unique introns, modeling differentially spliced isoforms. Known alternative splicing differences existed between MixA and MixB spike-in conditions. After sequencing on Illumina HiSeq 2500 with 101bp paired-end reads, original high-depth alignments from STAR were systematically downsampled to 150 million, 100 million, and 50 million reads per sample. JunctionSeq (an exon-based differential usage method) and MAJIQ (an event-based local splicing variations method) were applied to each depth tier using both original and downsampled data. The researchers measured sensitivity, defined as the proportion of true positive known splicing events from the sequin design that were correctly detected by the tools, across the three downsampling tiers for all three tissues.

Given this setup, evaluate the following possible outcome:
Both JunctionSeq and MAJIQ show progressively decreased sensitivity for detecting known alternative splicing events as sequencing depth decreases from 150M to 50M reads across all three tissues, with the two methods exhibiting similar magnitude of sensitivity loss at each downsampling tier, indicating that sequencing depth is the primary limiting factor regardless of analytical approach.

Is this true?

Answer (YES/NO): NO